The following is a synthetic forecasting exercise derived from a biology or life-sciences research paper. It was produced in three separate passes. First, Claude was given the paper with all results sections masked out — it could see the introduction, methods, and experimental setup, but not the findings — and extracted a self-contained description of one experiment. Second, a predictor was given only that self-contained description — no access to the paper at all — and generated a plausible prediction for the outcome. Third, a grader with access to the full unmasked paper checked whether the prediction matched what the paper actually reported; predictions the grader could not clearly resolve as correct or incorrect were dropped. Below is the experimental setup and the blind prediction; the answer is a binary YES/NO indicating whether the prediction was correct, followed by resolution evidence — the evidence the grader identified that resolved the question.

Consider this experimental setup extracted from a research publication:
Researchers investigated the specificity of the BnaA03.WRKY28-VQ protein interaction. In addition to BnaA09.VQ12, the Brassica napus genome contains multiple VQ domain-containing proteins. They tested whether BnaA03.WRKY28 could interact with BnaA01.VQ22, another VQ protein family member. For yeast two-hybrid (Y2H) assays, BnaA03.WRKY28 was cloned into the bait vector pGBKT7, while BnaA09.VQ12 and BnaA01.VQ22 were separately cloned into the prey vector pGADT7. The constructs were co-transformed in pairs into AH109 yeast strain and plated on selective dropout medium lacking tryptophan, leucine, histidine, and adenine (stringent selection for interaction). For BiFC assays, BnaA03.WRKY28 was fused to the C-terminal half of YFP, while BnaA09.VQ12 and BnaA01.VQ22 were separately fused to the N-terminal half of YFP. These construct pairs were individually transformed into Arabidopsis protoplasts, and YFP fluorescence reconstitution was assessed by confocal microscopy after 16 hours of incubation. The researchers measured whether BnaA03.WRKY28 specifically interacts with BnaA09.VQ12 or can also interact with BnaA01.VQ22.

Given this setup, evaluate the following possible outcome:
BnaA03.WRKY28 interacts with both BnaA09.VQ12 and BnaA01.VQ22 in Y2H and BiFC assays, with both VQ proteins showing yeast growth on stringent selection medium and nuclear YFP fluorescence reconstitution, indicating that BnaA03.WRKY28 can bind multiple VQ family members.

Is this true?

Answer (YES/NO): NO